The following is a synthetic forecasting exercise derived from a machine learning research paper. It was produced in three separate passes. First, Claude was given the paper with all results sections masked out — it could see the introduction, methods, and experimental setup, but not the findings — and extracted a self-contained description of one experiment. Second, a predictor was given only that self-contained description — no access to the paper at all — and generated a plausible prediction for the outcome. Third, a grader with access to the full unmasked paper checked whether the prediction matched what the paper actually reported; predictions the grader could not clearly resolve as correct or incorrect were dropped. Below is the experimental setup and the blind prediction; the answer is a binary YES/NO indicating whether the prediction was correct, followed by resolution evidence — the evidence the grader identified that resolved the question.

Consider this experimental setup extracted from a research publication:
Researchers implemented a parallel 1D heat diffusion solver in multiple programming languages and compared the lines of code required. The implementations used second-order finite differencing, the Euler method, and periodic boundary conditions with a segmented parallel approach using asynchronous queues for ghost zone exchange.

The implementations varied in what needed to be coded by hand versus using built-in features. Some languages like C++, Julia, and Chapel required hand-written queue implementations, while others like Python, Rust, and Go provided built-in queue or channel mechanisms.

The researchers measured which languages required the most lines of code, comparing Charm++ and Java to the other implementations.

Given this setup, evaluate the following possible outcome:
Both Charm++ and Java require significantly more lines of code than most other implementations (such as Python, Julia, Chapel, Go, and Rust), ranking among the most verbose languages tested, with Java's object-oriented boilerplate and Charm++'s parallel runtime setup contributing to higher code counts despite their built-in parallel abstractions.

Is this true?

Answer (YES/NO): YES